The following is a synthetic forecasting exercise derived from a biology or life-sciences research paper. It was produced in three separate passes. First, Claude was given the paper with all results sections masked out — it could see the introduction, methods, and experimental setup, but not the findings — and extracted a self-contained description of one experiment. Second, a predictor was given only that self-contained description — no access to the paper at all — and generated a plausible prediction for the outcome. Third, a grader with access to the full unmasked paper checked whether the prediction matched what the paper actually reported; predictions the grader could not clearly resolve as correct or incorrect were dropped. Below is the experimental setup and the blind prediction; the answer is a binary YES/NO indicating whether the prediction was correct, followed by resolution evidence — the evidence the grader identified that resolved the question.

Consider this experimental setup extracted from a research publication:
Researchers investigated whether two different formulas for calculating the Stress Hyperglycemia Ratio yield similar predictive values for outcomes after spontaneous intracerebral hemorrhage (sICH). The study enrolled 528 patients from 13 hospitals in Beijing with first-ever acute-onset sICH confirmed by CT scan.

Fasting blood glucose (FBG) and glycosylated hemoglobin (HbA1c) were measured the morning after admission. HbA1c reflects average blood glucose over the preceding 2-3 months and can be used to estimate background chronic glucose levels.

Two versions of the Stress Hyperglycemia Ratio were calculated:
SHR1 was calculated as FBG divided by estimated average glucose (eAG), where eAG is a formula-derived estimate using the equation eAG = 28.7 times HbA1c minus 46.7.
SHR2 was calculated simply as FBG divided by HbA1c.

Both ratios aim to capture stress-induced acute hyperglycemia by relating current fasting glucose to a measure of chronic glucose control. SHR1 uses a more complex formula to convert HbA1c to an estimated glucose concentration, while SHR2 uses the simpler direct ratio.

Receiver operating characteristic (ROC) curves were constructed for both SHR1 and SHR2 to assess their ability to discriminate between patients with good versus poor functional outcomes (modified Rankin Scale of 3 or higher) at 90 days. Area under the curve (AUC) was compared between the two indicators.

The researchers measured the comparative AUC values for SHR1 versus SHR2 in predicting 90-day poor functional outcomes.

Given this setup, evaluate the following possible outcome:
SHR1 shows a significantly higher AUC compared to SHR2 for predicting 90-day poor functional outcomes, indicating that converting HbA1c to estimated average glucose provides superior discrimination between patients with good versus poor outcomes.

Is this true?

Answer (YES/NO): NO